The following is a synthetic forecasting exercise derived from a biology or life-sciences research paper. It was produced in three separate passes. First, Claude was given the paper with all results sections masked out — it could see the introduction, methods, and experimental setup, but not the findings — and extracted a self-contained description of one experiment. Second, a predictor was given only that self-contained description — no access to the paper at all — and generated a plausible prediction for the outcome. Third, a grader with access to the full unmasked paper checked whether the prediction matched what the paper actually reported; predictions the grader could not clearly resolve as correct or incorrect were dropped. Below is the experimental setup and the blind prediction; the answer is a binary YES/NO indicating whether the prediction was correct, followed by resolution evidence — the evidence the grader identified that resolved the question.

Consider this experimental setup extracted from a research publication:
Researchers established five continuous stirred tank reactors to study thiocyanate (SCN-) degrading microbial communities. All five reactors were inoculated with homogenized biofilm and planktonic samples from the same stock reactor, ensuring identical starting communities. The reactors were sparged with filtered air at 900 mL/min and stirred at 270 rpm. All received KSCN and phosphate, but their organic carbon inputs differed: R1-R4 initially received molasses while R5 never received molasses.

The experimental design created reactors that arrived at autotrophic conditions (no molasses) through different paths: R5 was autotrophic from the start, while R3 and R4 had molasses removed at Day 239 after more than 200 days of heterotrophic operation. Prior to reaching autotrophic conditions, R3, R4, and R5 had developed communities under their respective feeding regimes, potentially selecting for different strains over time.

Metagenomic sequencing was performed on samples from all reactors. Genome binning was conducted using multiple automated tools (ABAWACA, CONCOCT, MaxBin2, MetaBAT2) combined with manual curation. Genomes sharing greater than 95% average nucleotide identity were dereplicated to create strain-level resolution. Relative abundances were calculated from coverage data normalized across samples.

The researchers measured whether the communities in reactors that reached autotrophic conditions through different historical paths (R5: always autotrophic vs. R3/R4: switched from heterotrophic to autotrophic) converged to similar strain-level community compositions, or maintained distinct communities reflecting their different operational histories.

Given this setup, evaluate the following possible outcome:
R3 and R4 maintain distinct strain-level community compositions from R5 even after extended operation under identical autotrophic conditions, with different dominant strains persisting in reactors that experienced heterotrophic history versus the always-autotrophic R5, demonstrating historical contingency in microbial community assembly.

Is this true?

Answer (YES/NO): NO